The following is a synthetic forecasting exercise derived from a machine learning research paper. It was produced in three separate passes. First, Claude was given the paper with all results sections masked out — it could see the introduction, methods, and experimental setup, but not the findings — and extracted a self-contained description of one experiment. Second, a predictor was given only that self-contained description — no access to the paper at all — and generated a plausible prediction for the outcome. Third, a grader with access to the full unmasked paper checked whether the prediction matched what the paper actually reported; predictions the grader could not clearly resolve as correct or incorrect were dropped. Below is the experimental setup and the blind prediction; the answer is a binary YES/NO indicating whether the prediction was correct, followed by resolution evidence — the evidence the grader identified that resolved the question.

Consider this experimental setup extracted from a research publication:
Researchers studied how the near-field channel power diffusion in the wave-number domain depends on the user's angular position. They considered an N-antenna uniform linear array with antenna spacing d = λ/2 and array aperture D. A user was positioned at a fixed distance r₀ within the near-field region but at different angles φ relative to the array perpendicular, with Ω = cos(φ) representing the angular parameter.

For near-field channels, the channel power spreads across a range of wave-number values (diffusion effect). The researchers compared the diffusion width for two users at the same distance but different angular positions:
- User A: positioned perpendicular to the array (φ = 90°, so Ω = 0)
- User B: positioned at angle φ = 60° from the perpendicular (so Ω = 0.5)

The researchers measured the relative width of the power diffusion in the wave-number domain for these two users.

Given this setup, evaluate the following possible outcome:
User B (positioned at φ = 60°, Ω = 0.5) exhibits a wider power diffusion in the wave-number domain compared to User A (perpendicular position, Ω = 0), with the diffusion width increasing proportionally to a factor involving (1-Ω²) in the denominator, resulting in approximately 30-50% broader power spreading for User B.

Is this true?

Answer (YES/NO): NO